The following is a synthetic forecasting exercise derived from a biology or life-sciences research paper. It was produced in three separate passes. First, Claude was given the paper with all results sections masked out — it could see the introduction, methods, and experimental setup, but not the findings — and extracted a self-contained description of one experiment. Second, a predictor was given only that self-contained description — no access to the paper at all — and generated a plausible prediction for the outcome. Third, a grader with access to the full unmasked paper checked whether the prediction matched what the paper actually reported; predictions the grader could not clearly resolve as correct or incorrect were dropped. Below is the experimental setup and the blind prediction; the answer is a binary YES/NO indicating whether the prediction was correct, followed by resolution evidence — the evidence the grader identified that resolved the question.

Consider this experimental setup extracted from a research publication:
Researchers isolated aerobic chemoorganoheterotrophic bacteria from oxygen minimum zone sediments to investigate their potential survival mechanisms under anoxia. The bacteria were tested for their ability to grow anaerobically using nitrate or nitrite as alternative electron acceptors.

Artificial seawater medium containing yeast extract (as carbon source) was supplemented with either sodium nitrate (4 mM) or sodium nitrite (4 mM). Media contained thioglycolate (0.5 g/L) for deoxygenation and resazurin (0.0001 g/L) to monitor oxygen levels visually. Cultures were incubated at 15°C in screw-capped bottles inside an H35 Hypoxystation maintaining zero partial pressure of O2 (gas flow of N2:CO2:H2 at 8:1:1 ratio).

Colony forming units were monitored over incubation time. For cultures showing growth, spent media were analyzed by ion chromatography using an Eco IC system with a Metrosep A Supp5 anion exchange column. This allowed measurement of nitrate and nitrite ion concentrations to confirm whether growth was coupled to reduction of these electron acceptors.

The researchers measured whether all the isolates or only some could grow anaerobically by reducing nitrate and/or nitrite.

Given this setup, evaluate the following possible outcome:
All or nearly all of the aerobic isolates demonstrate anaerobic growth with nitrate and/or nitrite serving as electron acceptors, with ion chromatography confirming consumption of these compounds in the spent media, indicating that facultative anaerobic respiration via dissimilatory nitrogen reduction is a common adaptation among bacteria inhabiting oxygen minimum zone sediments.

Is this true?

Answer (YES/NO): NO